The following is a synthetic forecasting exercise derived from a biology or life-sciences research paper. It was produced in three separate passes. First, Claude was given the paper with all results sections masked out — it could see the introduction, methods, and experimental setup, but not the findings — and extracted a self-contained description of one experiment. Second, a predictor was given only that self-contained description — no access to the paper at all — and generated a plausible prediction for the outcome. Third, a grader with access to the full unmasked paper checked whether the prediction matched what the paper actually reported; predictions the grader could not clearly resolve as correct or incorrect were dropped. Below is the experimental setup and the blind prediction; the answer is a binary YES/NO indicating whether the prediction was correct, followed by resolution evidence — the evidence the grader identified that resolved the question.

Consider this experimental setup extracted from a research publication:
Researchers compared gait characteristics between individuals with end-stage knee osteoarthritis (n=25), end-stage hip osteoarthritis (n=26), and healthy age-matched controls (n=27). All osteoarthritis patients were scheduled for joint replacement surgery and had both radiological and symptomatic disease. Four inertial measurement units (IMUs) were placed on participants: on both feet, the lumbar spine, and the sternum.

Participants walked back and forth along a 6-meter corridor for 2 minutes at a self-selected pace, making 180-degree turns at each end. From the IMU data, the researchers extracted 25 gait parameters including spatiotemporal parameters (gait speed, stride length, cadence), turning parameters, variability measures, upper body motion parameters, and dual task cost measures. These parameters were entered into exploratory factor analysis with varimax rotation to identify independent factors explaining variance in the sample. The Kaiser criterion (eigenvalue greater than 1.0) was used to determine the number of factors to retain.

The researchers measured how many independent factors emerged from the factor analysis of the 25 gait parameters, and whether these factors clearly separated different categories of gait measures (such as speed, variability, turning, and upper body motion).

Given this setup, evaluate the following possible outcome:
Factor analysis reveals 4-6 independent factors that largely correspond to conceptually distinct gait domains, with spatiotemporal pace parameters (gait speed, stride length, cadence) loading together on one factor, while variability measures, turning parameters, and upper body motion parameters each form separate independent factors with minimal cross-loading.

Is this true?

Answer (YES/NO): NO